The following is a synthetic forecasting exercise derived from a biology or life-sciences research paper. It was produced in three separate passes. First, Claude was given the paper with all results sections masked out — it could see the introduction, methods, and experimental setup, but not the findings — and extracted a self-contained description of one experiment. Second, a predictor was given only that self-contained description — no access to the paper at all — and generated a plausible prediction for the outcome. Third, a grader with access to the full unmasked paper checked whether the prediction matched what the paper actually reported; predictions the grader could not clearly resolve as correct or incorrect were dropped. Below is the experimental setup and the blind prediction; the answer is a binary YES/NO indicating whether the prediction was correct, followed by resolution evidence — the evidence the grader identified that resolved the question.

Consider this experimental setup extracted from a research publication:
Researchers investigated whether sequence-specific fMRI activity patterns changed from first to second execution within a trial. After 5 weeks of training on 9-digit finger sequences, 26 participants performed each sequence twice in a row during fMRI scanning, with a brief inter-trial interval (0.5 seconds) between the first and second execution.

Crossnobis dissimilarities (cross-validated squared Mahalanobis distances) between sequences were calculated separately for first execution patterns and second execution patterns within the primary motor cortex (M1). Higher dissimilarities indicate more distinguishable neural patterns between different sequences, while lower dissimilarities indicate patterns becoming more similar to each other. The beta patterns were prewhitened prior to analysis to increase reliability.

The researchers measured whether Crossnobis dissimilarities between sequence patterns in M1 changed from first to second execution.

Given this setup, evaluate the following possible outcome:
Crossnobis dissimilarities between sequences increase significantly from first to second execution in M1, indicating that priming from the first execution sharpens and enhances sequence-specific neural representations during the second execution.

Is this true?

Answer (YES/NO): NO